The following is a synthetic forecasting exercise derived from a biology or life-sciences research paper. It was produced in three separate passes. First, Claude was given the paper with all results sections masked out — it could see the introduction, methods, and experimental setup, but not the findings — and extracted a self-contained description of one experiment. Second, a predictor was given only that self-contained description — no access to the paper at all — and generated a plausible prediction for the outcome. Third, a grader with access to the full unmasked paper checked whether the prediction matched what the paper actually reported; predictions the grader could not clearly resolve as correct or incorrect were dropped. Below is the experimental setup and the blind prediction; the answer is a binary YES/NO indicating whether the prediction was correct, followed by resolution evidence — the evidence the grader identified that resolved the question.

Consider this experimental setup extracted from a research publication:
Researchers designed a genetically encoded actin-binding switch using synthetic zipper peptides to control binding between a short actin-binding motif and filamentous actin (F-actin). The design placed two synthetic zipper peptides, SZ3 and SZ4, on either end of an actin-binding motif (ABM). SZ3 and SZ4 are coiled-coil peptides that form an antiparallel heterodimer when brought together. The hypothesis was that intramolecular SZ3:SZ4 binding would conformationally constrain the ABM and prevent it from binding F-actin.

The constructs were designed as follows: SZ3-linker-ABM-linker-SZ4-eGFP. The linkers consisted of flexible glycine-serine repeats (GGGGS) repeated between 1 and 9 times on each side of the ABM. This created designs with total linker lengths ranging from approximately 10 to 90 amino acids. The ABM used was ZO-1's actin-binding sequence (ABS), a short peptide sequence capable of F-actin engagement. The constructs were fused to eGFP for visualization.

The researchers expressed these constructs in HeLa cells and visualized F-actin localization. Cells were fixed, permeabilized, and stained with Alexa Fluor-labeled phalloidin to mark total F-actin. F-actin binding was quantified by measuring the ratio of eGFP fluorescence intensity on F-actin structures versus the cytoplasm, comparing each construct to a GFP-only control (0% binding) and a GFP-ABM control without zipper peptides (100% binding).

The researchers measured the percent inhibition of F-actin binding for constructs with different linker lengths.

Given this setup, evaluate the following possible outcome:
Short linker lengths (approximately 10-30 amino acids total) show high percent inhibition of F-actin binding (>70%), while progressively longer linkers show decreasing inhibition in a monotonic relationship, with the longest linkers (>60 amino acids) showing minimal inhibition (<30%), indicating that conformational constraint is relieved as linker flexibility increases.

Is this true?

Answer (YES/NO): NO